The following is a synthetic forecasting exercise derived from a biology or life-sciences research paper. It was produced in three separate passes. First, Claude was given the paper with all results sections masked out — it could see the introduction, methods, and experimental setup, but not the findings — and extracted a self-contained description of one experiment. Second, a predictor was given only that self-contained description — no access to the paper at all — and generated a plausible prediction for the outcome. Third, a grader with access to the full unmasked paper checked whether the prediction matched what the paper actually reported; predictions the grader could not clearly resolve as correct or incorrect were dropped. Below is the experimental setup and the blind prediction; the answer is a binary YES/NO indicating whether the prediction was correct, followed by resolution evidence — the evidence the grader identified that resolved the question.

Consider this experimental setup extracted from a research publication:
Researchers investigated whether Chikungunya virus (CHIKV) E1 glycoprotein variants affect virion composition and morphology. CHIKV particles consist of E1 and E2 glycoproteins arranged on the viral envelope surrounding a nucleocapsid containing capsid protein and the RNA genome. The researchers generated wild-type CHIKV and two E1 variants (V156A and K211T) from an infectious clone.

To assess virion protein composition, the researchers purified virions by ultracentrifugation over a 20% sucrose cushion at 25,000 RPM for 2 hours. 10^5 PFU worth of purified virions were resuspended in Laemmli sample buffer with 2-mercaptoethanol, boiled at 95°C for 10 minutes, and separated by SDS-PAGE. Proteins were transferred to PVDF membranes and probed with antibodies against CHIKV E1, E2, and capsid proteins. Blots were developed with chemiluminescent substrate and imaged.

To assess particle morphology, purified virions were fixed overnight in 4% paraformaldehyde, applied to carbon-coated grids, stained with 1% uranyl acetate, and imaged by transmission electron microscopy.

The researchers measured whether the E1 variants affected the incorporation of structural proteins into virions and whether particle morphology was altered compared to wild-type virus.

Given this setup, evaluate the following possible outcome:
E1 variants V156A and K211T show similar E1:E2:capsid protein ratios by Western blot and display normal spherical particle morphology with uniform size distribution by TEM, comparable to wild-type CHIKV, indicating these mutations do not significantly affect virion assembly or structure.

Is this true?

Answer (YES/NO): YES